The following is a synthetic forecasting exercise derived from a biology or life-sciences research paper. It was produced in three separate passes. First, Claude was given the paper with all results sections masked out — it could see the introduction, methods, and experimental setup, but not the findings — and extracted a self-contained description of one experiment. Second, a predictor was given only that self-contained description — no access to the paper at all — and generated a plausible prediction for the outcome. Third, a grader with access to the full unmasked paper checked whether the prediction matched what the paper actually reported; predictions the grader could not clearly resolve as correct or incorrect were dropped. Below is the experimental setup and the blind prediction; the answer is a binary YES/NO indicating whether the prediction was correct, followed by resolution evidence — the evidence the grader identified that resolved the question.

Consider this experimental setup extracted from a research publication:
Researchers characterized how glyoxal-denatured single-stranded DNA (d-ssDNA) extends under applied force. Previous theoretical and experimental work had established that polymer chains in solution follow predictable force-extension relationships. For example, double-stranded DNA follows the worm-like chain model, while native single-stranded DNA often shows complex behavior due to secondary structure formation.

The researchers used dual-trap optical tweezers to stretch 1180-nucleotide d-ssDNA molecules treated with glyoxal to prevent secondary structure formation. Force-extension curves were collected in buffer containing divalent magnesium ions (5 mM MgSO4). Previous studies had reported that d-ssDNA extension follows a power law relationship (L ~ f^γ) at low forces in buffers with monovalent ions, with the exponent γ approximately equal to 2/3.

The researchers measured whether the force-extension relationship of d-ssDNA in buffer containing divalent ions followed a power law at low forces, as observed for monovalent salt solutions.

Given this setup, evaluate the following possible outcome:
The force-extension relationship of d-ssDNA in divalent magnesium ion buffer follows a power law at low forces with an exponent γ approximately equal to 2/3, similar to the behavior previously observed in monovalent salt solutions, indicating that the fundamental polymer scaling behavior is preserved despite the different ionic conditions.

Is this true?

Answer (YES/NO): YES